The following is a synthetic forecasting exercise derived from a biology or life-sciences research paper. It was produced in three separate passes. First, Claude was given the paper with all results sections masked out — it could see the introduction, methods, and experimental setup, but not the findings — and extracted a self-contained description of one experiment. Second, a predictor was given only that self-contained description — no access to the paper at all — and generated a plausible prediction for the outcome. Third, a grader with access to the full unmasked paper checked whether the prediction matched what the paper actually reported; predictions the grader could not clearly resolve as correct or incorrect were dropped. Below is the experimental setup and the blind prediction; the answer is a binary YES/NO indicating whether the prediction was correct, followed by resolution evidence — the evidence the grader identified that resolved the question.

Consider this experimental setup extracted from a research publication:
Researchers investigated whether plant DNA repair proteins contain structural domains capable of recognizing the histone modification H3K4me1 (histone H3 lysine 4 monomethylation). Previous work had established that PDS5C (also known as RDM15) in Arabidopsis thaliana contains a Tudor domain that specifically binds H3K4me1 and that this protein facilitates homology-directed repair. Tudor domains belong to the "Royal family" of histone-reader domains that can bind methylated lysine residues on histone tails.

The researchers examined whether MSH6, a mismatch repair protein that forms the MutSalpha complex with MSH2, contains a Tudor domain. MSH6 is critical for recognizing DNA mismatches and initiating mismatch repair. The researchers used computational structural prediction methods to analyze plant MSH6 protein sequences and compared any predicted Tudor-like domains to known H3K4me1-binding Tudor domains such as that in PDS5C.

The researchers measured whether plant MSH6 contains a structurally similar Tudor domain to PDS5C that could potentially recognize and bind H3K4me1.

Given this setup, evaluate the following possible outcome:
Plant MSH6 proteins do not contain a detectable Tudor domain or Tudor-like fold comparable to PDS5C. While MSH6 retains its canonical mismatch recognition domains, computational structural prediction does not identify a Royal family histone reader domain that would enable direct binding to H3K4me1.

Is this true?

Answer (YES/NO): NO